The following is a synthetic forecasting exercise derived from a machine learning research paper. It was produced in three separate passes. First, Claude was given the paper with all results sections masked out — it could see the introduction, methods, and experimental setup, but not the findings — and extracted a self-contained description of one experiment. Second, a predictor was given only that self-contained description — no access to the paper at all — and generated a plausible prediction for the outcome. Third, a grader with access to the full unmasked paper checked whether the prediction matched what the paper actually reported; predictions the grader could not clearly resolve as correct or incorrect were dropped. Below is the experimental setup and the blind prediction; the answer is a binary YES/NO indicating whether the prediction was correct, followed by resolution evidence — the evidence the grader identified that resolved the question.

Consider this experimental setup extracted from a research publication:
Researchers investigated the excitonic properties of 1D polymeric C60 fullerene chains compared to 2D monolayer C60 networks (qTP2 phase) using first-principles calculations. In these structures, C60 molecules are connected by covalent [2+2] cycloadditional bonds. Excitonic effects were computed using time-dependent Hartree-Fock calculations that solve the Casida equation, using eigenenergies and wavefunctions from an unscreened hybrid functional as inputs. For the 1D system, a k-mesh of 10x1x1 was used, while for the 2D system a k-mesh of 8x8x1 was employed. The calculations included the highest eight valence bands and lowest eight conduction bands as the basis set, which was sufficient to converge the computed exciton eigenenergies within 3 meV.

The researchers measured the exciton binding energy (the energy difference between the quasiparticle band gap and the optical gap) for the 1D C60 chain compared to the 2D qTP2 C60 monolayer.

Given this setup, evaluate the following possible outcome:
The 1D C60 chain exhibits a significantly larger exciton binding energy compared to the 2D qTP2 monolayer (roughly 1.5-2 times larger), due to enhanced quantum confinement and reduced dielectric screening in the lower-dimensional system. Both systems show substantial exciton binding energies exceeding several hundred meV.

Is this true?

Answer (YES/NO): NO